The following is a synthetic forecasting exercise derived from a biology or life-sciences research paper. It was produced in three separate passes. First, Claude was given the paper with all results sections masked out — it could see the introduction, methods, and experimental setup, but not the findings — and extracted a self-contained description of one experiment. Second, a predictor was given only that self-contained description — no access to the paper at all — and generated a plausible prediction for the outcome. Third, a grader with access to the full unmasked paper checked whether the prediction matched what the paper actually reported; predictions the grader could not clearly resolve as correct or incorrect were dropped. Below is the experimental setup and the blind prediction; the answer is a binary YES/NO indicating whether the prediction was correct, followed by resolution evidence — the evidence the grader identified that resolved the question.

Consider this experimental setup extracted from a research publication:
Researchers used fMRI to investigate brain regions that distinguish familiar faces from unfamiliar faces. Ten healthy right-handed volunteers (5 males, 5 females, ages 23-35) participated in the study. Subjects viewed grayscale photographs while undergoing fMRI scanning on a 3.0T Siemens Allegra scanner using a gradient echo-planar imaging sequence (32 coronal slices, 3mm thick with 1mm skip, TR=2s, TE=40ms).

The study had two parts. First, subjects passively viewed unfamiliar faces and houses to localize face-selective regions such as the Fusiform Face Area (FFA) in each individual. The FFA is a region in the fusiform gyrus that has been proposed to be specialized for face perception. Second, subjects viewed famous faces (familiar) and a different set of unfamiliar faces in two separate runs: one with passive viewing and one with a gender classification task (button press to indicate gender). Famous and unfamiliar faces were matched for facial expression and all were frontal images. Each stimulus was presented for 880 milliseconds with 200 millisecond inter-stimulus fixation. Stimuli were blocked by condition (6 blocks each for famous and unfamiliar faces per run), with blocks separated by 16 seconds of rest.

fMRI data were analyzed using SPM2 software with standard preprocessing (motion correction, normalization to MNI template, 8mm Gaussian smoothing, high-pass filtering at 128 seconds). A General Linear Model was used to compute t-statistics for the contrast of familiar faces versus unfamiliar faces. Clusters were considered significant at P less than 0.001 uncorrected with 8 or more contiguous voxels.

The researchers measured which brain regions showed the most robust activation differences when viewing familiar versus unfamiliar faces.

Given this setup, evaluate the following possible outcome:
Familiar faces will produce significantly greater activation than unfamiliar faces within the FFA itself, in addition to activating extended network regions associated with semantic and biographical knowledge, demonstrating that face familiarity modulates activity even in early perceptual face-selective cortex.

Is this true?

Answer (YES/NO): NO